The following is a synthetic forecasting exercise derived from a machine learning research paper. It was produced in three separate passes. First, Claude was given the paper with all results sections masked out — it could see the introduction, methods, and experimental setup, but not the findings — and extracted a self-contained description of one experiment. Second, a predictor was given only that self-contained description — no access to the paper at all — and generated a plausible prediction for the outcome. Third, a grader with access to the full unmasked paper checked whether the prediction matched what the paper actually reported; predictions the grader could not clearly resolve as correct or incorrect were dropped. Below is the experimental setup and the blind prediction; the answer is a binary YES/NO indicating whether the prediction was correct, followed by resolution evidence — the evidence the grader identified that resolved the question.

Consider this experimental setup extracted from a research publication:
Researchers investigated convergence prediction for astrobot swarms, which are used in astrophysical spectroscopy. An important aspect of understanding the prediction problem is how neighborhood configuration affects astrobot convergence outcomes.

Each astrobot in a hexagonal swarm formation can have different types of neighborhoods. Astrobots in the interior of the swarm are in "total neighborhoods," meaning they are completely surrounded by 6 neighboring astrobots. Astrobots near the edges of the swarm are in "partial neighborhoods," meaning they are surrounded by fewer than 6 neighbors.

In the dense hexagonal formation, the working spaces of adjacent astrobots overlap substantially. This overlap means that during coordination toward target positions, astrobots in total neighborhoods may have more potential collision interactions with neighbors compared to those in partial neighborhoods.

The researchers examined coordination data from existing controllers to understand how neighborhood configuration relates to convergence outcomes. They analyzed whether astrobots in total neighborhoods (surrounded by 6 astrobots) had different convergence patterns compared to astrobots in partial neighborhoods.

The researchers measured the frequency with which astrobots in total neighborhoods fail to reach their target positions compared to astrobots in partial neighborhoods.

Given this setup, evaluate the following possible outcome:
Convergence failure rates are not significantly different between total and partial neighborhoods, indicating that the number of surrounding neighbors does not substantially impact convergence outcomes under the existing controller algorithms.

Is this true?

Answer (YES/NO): NO